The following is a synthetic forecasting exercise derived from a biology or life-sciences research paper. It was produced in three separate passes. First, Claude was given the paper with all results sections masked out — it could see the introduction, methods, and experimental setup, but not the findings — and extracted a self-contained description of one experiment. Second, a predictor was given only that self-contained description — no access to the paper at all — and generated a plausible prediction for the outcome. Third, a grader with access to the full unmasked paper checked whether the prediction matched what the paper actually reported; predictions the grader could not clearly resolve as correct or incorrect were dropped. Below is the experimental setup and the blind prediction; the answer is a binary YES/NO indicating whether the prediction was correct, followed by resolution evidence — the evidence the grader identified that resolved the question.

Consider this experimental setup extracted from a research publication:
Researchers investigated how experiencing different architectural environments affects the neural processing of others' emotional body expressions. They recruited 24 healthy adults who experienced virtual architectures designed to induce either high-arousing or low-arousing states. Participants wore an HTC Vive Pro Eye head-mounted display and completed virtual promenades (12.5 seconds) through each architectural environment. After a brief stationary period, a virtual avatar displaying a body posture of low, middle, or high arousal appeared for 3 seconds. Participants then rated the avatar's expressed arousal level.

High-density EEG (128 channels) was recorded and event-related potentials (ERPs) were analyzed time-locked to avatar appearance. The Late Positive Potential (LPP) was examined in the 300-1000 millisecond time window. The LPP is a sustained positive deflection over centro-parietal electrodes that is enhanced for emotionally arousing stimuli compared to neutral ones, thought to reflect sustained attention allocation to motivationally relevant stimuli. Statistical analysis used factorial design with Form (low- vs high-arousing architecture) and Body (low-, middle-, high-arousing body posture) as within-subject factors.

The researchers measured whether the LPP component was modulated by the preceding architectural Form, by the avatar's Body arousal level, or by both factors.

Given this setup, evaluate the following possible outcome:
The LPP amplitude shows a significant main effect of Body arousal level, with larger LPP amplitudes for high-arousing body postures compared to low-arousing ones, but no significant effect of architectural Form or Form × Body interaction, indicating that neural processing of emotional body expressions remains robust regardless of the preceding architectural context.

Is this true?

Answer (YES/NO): YES